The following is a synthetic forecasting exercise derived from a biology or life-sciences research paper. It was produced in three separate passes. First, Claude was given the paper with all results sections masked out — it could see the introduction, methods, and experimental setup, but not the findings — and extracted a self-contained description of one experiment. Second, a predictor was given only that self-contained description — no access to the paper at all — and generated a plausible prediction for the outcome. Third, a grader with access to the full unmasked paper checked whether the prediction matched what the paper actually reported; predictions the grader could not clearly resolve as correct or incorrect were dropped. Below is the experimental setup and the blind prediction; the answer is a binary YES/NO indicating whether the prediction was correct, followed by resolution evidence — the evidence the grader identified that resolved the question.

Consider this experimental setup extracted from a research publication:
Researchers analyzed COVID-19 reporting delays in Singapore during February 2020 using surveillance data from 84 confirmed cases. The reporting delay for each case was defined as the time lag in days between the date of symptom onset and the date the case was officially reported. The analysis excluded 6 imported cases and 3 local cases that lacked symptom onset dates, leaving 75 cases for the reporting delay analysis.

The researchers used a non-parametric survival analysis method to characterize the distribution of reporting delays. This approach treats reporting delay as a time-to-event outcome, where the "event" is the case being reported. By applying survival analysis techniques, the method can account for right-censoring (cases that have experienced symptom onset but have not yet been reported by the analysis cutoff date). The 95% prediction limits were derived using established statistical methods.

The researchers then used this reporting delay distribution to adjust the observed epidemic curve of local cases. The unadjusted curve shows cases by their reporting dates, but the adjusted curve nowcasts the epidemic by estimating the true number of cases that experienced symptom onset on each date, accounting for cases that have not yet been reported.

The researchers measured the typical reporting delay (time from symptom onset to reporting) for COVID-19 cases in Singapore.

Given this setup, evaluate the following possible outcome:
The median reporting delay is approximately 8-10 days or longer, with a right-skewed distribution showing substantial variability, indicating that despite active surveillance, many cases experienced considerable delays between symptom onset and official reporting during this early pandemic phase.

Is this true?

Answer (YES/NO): NO